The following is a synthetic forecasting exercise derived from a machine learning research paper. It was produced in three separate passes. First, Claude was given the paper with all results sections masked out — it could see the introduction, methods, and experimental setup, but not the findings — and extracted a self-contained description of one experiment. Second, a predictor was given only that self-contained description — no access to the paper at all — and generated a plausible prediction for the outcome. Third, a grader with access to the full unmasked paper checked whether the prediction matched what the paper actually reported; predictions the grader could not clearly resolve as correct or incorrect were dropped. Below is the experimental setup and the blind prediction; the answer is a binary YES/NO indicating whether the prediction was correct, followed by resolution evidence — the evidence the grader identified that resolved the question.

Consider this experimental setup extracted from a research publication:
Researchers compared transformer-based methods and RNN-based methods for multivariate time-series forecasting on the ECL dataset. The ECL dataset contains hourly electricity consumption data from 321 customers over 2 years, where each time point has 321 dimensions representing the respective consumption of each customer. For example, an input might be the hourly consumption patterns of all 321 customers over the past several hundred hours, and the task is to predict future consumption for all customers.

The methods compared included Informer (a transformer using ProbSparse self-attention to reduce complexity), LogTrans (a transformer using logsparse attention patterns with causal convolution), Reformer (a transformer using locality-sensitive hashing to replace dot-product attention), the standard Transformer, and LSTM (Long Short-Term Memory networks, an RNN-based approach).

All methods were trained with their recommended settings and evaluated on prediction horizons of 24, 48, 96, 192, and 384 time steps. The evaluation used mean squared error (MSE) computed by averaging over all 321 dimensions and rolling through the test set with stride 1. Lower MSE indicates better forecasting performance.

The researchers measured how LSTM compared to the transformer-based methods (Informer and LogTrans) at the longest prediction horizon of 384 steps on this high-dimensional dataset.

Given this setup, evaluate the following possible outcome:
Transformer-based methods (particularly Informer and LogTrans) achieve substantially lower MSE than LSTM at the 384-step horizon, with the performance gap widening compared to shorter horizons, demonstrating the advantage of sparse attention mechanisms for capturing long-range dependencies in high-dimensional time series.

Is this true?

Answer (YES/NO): NO